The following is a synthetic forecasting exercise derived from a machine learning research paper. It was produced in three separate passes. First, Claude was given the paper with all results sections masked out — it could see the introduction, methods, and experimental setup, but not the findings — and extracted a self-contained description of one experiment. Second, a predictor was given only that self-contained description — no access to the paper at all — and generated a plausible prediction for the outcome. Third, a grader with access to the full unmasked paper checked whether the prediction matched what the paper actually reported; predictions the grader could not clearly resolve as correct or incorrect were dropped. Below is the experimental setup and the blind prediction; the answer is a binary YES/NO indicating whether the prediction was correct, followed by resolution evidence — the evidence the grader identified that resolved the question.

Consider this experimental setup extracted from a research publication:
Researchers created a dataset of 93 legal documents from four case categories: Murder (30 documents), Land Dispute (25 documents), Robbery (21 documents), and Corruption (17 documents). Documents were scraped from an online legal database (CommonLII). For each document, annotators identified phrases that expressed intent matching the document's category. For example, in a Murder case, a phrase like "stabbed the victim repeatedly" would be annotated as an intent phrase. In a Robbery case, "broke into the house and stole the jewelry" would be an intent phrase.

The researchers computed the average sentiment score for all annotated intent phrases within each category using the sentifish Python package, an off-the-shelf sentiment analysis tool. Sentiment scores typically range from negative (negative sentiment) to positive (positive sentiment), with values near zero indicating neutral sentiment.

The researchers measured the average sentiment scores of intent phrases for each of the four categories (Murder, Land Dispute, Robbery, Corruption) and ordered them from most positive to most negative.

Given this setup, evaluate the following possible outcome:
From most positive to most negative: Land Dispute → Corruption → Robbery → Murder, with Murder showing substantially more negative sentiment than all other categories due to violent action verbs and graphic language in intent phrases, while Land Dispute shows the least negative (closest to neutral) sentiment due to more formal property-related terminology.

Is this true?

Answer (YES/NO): YES